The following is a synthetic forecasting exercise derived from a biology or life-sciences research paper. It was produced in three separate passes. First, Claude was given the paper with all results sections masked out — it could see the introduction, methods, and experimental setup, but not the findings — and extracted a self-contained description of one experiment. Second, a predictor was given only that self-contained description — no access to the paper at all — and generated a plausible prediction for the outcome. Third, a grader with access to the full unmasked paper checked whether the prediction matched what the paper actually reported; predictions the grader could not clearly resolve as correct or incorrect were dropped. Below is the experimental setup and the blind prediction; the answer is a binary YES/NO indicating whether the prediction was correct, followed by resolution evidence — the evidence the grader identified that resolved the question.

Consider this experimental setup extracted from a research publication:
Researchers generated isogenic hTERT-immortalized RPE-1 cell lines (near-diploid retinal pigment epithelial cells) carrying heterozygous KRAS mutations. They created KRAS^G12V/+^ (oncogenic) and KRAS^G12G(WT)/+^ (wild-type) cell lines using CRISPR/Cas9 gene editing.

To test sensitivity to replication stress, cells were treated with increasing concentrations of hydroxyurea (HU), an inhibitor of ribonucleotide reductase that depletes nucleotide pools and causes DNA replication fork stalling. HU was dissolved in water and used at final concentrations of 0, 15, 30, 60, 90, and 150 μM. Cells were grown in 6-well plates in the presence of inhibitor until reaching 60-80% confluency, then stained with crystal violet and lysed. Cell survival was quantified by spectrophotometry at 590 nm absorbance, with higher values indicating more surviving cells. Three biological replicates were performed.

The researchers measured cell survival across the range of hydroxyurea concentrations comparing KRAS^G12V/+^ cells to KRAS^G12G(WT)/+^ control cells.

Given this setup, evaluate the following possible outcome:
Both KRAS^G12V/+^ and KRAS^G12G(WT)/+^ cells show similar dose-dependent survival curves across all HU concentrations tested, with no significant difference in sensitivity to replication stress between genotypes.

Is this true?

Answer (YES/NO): NO